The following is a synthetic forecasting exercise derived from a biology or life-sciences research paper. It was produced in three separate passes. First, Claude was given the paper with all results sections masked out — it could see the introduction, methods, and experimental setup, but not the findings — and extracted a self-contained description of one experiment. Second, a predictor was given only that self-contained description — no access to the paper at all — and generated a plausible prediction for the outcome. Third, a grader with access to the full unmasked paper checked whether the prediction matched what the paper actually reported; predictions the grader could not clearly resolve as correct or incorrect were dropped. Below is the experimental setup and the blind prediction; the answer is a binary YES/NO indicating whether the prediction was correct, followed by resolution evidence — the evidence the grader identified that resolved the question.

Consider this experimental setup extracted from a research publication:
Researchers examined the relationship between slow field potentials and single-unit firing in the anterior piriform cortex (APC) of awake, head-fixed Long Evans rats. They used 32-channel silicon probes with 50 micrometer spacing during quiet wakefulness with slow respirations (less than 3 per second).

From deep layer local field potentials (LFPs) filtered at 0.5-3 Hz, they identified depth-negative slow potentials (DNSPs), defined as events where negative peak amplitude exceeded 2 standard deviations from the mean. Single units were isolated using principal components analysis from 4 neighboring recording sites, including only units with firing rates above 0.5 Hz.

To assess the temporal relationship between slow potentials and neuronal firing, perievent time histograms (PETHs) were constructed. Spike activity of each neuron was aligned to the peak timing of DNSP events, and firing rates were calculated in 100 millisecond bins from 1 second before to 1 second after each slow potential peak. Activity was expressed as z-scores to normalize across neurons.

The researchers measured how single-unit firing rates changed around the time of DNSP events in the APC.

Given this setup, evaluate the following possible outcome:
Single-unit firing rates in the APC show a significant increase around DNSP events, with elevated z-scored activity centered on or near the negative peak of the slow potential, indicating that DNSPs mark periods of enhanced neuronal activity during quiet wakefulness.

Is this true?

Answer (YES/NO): YES